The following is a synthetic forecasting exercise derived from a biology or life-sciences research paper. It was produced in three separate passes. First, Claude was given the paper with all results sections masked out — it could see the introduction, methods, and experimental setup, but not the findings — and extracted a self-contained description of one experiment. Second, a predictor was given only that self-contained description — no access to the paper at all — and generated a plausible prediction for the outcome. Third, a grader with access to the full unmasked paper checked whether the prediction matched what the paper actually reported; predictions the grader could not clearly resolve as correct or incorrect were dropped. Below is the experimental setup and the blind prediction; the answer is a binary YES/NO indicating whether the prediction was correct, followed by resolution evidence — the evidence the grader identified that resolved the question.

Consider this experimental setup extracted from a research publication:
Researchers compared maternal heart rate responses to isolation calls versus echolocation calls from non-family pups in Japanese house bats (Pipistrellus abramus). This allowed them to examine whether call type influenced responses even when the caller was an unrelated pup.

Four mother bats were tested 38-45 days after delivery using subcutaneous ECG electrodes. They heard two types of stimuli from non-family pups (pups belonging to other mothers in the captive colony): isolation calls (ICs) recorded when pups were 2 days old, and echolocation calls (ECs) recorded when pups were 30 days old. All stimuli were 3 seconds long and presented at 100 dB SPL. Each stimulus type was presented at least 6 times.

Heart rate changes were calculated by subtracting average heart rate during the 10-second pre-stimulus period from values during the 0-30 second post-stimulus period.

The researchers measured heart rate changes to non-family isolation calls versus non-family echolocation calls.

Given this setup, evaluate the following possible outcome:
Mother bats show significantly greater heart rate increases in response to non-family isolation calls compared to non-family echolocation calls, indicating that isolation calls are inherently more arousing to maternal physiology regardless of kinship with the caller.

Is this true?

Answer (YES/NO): NO